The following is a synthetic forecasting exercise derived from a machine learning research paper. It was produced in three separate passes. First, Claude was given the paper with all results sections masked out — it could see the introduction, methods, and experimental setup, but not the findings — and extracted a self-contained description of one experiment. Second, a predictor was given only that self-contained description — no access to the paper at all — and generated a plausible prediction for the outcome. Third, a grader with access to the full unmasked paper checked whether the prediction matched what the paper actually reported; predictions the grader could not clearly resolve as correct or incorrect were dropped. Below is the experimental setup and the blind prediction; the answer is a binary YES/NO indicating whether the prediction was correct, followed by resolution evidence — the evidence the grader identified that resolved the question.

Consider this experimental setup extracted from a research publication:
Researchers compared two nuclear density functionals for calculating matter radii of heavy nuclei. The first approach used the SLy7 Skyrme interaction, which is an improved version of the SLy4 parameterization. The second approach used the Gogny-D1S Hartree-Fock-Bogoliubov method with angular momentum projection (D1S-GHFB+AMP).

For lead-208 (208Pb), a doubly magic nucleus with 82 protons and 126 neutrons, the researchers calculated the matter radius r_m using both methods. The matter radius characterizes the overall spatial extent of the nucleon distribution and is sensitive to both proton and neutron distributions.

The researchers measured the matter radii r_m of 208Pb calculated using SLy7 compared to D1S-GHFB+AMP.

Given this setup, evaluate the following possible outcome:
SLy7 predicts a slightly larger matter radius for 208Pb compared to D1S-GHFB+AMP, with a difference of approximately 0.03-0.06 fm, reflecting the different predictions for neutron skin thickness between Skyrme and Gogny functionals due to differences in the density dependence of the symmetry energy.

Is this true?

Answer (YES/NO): NO